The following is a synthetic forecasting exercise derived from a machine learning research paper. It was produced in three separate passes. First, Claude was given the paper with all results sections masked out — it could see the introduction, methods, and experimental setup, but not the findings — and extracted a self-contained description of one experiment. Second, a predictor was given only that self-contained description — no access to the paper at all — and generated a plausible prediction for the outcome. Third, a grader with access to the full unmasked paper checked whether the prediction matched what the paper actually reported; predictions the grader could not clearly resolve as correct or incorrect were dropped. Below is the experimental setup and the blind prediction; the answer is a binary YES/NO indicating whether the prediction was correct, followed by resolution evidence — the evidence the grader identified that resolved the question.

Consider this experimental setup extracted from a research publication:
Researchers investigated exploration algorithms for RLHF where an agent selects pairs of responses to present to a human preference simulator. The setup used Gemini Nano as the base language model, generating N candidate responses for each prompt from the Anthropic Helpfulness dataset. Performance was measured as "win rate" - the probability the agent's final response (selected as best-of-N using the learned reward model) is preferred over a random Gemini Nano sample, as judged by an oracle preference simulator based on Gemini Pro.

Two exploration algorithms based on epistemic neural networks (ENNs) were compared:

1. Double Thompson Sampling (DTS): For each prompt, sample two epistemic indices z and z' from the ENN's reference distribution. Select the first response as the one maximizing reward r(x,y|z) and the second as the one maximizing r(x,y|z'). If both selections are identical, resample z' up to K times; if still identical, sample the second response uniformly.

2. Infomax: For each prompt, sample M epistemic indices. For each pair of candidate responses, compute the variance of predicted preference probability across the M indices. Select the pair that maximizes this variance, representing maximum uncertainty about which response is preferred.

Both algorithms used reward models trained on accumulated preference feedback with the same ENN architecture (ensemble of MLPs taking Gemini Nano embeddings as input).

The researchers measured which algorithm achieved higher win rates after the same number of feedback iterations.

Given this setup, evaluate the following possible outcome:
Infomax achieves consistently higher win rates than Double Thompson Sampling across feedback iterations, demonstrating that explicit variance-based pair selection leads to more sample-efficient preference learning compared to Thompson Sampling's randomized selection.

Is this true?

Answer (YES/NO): NO